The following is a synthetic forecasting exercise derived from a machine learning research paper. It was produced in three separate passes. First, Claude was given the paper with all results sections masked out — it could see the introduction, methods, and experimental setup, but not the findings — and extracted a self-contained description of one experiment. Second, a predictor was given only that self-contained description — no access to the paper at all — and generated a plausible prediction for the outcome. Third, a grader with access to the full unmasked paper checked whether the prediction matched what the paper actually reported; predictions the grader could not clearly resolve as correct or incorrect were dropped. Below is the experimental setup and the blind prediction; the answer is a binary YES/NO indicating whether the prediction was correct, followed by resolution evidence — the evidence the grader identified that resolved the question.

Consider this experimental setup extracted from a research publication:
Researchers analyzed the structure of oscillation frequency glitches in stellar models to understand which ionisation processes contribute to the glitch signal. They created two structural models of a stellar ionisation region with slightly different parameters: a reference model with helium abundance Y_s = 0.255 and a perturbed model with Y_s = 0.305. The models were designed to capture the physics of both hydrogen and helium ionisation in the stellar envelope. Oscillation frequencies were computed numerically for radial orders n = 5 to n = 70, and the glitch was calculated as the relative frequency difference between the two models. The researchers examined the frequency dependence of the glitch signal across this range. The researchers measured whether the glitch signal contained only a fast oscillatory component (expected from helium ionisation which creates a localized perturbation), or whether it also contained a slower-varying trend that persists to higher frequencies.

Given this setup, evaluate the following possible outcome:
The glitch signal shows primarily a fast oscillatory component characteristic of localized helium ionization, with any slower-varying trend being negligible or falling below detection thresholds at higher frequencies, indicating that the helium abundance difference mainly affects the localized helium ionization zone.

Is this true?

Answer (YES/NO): NO